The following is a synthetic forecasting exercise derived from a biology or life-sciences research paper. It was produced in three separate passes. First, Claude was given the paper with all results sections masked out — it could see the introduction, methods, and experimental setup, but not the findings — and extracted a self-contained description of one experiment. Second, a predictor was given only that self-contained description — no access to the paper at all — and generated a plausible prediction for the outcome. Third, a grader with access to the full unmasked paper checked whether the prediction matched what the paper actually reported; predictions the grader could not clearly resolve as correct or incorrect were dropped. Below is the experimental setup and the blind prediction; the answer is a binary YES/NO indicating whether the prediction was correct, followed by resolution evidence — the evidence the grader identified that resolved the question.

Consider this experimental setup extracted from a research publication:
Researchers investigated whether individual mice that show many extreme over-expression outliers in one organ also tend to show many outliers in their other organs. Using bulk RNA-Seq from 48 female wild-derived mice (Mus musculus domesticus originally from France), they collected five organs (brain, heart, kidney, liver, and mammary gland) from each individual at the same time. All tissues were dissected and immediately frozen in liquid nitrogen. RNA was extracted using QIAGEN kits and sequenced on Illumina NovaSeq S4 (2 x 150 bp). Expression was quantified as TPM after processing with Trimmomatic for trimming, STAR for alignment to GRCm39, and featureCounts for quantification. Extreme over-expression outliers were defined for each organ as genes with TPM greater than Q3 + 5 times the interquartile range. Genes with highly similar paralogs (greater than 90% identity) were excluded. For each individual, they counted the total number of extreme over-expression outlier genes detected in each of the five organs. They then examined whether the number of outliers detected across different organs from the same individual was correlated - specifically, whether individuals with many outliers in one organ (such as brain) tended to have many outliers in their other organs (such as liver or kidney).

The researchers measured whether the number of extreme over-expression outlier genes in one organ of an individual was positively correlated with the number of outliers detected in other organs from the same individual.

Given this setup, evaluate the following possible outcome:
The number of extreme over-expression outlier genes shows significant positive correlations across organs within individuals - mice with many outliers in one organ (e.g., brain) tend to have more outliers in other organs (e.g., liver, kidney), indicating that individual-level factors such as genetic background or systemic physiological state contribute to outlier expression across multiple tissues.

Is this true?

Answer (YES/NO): NO